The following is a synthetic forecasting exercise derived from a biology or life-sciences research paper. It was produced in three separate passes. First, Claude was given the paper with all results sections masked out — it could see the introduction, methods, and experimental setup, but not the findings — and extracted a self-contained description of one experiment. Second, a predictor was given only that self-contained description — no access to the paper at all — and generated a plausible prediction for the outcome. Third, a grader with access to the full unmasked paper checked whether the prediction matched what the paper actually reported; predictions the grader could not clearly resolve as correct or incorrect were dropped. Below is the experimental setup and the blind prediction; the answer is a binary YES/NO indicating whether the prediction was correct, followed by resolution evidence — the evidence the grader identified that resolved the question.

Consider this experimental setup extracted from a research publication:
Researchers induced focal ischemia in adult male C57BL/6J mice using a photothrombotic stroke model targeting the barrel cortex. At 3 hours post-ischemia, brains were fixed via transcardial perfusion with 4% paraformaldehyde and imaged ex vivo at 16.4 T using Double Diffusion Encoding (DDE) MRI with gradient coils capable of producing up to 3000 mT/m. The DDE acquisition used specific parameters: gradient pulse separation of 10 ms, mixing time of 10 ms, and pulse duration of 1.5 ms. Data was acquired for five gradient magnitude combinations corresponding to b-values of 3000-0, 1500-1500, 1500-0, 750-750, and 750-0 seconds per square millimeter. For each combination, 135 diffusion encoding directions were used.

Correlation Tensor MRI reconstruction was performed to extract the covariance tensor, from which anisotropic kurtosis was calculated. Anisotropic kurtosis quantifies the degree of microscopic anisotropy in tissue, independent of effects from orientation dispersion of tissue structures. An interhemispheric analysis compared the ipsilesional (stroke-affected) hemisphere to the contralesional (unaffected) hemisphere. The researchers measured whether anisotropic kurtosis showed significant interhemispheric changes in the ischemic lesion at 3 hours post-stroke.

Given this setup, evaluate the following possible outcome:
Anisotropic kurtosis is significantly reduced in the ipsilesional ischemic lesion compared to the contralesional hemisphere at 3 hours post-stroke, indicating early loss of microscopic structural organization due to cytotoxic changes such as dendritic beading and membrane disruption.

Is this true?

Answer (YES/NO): YES